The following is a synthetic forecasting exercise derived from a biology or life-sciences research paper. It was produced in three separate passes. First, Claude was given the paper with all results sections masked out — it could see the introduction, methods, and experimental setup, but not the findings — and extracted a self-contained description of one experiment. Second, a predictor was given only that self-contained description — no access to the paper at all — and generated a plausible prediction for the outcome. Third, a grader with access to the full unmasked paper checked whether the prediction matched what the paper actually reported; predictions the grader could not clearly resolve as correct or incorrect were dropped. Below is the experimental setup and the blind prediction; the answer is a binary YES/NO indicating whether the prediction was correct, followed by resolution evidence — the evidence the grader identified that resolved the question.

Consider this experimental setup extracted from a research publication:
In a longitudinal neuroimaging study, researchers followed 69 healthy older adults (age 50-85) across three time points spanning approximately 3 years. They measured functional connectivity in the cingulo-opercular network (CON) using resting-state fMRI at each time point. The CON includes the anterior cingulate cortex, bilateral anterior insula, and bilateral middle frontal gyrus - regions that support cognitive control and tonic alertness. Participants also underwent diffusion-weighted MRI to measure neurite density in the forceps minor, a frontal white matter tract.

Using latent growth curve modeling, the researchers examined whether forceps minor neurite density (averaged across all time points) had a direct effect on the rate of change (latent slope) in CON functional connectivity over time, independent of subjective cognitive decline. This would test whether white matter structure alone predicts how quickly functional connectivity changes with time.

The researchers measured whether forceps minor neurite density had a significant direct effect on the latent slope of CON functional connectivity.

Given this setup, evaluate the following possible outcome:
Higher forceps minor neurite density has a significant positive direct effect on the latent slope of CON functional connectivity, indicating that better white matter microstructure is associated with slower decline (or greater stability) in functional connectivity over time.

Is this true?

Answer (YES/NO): NO